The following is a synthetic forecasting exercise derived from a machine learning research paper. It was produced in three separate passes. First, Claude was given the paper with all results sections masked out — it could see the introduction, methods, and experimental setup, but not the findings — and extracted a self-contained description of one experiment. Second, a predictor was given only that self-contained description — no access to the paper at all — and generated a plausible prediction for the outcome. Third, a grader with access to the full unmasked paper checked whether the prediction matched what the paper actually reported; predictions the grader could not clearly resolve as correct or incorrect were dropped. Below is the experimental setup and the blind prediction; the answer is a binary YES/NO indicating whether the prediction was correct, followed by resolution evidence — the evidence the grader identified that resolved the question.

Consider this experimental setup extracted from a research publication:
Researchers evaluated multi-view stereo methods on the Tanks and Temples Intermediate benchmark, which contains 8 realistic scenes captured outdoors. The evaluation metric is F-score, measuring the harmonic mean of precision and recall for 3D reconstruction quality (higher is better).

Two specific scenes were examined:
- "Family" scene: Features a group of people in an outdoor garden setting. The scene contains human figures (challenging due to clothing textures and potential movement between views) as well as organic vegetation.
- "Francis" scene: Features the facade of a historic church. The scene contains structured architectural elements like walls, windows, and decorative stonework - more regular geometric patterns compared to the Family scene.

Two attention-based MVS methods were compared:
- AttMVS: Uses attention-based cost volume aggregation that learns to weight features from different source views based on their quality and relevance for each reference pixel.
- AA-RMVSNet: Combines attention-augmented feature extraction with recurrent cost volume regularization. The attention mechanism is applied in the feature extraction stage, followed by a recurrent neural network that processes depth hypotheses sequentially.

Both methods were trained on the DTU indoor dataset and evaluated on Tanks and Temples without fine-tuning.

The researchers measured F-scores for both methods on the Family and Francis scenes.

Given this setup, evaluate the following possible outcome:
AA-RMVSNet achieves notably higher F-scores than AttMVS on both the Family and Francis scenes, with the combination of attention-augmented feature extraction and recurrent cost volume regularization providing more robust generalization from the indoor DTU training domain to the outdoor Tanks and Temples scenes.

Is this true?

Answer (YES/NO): NO